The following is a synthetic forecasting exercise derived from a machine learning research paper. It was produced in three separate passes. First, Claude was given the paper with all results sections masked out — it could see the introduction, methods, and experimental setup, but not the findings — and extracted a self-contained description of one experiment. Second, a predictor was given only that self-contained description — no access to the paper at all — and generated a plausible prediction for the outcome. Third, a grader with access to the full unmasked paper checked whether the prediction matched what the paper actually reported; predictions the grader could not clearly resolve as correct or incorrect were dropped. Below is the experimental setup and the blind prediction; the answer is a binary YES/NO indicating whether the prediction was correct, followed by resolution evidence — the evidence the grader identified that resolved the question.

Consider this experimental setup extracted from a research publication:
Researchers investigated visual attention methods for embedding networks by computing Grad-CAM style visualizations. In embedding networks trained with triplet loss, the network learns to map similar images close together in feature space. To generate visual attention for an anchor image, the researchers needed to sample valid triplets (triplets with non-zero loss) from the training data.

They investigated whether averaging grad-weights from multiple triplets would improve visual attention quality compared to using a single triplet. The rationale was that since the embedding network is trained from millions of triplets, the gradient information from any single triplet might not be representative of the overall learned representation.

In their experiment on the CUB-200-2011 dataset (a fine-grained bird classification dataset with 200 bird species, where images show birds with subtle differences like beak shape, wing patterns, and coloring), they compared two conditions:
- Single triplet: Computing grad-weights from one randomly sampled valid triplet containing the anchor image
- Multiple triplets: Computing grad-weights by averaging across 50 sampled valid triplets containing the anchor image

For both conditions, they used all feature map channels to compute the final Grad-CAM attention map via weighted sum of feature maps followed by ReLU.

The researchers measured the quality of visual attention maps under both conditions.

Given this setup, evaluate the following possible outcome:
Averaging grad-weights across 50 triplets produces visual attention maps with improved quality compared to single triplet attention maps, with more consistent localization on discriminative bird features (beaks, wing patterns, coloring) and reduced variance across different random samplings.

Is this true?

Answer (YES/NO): NO